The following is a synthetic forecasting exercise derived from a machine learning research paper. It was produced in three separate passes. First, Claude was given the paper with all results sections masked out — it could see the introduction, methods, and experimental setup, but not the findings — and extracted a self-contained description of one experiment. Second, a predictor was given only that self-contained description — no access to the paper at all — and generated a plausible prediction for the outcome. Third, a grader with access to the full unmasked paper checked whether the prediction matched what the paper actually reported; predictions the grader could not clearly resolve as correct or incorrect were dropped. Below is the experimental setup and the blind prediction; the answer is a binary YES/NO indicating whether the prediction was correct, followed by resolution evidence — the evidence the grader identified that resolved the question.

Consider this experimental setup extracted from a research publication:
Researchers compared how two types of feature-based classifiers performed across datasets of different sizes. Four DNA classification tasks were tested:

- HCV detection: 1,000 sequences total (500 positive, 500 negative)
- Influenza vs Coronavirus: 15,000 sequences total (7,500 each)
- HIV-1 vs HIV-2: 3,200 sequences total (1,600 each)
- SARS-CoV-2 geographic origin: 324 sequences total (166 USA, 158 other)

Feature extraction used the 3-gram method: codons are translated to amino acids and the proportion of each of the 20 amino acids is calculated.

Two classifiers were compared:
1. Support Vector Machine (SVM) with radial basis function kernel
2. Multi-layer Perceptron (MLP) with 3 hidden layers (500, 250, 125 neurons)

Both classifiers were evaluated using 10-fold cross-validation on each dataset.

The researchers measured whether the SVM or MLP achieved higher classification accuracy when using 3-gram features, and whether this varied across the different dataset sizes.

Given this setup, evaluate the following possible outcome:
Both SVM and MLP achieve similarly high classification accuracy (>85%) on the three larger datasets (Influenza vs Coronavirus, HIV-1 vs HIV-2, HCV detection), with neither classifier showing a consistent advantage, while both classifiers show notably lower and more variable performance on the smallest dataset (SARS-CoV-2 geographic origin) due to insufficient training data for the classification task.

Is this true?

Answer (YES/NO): NO